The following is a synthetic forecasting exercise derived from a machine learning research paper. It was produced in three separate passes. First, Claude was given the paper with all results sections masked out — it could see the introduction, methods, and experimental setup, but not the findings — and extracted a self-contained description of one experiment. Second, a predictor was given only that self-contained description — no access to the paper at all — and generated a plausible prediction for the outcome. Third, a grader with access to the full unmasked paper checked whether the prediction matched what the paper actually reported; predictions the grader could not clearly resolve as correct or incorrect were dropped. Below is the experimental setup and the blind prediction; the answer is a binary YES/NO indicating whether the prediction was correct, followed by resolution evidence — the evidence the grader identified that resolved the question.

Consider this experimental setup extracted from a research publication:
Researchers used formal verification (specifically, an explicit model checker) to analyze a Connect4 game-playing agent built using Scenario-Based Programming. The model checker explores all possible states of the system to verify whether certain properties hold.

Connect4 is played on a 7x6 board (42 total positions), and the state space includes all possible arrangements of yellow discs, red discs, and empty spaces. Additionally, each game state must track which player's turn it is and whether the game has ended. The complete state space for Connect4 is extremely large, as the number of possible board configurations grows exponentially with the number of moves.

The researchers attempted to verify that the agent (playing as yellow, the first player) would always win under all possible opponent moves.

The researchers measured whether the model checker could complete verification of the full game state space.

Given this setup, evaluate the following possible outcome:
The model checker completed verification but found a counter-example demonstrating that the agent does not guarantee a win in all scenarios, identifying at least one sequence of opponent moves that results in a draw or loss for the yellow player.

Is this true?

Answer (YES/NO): NO